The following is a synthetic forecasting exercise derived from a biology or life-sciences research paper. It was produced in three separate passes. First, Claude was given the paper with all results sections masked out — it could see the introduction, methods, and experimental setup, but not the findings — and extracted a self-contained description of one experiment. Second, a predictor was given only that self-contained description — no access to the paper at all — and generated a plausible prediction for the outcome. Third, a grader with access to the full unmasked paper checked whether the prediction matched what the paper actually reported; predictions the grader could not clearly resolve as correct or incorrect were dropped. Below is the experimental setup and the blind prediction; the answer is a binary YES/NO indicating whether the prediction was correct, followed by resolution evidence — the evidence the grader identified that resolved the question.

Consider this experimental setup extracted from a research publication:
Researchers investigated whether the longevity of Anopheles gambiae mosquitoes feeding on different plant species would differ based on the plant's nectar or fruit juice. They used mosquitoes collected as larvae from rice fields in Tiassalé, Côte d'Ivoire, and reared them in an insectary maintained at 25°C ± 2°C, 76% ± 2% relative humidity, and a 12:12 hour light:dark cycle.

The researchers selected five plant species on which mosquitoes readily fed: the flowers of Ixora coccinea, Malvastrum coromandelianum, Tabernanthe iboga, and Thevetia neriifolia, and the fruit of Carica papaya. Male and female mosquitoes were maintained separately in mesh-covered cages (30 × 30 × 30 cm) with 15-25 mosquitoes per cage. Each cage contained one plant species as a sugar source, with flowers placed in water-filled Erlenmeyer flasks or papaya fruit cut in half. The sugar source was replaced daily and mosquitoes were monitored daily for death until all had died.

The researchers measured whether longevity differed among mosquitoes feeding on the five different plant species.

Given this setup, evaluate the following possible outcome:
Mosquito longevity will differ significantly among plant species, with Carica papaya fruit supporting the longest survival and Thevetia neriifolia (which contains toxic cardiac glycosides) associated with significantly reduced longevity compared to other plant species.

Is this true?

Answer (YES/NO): NO